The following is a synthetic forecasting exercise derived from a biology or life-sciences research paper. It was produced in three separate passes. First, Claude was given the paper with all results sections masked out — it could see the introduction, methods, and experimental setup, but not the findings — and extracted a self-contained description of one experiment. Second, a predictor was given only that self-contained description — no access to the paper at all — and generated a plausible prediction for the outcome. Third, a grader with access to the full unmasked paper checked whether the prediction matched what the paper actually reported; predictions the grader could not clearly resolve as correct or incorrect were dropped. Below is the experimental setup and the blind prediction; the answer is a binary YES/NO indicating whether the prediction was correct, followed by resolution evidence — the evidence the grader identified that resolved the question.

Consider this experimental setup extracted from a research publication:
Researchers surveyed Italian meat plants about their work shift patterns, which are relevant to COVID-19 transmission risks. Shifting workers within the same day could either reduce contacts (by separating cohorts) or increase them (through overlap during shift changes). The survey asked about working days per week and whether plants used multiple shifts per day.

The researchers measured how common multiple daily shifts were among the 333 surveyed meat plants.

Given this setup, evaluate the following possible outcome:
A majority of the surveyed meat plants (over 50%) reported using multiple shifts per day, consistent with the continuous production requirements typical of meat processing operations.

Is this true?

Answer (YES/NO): NO